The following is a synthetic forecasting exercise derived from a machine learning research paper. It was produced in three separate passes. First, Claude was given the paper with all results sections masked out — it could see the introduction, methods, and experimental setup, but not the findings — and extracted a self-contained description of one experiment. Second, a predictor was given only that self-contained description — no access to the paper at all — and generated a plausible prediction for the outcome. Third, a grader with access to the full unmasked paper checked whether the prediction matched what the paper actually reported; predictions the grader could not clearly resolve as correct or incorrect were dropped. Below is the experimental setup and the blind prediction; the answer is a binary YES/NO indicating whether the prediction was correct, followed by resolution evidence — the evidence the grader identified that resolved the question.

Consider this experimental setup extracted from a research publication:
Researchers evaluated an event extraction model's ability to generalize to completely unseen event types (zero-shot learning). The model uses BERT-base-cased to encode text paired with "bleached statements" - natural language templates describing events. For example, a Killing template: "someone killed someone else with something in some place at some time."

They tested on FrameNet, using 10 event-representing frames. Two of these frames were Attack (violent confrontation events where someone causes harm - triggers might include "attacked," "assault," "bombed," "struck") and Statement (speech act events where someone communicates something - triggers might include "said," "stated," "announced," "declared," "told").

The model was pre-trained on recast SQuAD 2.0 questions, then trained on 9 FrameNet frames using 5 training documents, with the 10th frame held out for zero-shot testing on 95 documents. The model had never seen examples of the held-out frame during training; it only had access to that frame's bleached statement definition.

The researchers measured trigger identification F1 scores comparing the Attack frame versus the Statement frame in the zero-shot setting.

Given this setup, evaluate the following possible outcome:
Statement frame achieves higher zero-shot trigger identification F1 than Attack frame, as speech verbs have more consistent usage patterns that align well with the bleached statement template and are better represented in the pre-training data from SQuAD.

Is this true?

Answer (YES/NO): NO